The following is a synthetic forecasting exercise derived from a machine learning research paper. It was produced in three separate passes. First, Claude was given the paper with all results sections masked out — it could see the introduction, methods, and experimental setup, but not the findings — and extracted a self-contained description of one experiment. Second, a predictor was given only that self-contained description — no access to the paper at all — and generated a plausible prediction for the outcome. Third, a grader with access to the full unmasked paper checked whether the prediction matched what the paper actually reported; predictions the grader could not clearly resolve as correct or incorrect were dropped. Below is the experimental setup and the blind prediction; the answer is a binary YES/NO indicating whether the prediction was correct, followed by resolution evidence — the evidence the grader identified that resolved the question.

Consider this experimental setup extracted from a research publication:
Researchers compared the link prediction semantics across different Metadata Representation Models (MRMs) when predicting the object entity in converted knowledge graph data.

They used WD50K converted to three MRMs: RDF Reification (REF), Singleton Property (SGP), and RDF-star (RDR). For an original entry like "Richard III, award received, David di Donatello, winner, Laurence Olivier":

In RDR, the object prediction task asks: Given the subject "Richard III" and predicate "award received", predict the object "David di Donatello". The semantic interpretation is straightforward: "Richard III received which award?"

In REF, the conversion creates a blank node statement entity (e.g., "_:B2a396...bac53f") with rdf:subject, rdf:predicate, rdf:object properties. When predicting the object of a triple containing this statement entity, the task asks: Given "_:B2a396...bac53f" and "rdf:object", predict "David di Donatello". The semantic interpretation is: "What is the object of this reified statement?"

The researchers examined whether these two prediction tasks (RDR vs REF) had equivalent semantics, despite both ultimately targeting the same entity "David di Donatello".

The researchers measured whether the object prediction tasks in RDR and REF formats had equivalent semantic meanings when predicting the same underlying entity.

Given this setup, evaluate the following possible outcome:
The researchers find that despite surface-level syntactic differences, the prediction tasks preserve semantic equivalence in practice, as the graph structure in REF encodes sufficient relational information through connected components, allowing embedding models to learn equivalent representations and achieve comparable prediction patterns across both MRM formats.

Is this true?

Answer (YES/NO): NO